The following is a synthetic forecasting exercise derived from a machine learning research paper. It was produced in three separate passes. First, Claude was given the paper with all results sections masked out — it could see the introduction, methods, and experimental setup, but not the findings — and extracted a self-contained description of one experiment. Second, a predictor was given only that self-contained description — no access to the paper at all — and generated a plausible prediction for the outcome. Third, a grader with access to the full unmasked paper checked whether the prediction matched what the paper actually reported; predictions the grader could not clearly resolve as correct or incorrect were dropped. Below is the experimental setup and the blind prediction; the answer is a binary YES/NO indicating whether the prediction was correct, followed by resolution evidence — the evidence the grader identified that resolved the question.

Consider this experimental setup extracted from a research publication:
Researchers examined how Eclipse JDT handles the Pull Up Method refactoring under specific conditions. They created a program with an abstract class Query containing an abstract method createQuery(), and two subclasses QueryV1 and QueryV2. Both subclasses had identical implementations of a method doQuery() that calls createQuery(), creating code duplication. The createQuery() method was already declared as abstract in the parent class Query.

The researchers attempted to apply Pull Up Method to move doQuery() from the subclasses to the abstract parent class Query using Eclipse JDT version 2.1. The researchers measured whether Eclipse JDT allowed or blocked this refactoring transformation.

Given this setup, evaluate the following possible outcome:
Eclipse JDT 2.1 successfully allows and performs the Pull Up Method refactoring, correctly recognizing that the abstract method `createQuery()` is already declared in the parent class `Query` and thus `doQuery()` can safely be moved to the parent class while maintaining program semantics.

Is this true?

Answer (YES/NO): NO